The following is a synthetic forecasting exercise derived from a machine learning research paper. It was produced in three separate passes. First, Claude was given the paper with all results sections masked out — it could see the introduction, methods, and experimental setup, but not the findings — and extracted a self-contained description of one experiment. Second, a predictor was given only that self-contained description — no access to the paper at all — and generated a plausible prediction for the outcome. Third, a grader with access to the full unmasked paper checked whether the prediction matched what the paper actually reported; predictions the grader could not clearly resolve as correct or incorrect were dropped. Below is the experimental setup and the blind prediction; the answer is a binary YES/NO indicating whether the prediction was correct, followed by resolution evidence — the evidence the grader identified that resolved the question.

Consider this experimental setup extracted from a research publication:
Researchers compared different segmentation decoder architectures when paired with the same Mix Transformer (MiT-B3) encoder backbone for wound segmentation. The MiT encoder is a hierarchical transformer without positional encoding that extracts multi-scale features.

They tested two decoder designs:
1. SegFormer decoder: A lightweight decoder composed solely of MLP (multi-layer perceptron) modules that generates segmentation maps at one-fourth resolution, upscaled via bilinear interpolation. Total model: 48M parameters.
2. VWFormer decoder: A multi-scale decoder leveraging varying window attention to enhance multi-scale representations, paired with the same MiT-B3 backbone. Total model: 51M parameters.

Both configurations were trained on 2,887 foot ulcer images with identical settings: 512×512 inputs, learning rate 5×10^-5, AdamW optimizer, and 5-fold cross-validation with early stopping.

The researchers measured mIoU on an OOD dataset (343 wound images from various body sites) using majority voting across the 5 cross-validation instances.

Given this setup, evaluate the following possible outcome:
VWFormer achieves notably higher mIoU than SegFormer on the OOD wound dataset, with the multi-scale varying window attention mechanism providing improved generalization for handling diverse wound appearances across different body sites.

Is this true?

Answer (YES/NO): NO